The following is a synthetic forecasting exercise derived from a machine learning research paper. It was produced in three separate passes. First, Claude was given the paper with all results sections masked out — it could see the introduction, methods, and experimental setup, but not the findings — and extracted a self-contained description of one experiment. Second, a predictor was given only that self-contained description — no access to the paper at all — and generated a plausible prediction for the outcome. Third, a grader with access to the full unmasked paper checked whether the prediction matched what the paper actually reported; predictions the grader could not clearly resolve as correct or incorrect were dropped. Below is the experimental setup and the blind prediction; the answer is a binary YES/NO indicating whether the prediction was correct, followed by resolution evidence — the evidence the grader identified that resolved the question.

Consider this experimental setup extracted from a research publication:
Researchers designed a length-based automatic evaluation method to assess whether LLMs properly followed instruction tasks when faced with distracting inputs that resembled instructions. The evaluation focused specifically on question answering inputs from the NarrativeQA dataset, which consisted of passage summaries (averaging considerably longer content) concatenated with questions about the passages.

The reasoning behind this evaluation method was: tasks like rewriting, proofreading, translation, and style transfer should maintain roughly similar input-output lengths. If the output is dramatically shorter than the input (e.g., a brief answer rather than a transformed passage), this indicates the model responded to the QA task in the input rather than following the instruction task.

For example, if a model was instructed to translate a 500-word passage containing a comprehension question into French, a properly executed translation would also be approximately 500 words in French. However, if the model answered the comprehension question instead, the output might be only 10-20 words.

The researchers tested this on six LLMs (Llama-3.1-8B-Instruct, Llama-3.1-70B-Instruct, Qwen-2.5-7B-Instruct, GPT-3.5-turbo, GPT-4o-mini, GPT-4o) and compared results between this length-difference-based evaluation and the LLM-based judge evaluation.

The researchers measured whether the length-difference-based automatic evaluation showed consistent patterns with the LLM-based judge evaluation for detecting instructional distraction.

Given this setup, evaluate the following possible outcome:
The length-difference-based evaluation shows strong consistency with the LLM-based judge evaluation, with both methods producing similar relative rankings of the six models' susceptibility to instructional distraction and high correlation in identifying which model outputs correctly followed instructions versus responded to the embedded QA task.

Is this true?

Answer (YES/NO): NO